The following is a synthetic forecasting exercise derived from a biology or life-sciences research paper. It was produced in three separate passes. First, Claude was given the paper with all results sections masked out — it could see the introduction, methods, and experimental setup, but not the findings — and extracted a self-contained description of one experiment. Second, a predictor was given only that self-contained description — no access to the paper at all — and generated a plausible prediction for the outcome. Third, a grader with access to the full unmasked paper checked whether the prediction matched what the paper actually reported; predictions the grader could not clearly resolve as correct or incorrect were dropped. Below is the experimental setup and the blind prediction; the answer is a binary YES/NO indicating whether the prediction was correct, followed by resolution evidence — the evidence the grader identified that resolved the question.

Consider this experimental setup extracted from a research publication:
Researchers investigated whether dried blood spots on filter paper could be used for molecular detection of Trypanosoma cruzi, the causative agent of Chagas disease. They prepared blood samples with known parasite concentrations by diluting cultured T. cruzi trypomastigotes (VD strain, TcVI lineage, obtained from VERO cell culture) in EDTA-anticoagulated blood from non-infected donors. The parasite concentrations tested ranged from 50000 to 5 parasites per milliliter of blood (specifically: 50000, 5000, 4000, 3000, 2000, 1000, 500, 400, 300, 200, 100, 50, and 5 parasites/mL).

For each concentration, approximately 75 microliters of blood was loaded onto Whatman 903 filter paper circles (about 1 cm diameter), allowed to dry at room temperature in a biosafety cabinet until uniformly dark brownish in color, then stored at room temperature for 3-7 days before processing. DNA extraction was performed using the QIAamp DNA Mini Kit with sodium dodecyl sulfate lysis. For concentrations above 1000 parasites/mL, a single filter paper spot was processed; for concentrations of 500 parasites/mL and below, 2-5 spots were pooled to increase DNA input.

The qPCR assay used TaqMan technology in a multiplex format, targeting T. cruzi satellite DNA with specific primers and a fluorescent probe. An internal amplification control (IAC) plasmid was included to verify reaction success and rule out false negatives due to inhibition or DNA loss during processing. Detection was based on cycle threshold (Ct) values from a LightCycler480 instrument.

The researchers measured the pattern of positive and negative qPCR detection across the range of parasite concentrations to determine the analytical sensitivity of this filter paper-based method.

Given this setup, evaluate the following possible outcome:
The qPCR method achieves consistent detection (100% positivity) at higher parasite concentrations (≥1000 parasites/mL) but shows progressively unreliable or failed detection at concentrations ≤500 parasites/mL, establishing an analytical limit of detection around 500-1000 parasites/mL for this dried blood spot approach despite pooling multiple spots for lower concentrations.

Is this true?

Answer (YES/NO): NO